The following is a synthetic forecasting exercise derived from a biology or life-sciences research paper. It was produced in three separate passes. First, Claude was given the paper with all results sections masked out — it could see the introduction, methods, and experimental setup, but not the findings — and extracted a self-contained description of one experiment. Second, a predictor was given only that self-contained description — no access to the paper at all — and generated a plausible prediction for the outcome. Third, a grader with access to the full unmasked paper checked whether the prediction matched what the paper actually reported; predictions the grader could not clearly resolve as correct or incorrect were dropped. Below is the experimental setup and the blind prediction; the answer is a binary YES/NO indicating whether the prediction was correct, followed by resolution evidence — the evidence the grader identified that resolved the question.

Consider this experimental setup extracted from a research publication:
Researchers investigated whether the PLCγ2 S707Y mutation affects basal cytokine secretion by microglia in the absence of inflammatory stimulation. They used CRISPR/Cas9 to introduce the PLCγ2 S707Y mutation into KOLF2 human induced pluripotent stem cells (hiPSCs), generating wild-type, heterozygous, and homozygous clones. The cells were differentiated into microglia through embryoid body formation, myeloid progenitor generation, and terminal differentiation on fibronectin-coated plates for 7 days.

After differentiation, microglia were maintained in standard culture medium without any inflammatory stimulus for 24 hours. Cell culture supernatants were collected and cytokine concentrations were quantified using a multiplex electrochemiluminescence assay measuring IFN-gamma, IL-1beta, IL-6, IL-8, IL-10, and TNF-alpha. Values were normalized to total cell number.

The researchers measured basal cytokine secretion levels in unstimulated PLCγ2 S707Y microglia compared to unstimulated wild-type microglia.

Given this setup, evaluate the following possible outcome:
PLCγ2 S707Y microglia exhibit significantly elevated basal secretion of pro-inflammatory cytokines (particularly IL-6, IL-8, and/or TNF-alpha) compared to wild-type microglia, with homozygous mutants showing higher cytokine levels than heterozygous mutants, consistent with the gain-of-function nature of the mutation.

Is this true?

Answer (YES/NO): NO